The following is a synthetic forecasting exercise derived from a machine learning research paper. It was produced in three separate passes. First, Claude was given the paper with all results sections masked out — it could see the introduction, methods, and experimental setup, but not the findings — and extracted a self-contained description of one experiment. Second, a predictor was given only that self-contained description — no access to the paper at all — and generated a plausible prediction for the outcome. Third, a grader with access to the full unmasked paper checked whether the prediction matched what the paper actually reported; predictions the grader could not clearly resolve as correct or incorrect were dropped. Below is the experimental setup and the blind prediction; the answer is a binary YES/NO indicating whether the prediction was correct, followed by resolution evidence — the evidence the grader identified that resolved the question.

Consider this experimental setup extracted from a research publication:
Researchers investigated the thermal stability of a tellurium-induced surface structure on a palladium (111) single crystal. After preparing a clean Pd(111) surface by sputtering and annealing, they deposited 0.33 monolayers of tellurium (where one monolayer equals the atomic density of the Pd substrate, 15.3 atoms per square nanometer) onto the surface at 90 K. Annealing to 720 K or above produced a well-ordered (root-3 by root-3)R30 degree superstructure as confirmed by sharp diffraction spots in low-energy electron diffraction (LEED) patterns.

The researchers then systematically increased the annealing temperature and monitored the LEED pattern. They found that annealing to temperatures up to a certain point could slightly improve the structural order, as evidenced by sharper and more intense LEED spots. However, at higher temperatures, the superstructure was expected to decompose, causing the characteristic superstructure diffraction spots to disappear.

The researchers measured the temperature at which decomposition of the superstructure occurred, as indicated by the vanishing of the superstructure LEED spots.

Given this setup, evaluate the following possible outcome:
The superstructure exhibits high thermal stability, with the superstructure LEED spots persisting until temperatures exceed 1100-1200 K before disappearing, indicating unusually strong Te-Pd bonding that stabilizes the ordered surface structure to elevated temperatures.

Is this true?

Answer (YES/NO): NO